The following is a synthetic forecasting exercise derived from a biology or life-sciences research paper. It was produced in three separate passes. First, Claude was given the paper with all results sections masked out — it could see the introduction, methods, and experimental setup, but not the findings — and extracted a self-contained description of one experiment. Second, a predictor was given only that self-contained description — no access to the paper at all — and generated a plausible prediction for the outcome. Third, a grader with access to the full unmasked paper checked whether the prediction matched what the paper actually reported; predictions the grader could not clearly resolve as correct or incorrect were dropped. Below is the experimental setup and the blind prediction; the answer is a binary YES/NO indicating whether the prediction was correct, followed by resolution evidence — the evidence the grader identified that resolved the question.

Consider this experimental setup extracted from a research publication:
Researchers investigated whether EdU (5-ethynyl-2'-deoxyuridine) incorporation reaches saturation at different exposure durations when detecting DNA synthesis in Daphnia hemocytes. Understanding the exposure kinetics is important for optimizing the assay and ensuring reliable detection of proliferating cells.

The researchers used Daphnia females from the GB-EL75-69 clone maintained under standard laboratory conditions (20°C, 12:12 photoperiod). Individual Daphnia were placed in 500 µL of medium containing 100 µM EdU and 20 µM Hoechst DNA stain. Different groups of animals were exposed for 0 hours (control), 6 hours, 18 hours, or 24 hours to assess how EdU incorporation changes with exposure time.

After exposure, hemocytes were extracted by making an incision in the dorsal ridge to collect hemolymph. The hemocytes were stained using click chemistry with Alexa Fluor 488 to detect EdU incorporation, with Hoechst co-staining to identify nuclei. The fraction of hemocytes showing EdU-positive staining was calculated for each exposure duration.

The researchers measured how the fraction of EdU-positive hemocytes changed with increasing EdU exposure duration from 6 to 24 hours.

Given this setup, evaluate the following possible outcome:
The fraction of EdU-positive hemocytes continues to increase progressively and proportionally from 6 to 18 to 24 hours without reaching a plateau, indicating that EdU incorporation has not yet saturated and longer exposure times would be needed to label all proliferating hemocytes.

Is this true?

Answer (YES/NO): NO